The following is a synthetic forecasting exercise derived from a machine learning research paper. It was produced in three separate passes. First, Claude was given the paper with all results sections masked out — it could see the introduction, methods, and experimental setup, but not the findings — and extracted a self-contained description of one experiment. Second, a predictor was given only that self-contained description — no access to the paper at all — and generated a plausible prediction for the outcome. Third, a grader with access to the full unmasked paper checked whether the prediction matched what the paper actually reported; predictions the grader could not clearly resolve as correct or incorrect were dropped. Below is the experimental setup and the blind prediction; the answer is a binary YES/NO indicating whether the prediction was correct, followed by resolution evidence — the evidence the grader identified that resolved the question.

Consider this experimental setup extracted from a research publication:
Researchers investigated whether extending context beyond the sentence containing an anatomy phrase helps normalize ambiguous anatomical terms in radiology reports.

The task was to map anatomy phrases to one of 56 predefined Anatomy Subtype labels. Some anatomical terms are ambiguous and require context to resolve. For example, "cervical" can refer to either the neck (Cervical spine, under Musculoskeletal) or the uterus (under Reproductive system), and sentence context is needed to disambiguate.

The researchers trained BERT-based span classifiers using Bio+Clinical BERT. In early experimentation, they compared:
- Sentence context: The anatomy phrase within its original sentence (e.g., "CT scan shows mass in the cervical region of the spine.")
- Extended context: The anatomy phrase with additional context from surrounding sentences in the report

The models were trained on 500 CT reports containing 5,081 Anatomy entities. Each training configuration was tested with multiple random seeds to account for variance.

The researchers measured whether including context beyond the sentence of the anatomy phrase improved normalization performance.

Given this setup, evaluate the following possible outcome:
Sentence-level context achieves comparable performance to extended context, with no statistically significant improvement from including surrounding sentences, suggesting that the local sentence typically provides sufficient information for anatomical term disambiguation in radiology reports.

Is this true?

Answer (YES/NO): YES